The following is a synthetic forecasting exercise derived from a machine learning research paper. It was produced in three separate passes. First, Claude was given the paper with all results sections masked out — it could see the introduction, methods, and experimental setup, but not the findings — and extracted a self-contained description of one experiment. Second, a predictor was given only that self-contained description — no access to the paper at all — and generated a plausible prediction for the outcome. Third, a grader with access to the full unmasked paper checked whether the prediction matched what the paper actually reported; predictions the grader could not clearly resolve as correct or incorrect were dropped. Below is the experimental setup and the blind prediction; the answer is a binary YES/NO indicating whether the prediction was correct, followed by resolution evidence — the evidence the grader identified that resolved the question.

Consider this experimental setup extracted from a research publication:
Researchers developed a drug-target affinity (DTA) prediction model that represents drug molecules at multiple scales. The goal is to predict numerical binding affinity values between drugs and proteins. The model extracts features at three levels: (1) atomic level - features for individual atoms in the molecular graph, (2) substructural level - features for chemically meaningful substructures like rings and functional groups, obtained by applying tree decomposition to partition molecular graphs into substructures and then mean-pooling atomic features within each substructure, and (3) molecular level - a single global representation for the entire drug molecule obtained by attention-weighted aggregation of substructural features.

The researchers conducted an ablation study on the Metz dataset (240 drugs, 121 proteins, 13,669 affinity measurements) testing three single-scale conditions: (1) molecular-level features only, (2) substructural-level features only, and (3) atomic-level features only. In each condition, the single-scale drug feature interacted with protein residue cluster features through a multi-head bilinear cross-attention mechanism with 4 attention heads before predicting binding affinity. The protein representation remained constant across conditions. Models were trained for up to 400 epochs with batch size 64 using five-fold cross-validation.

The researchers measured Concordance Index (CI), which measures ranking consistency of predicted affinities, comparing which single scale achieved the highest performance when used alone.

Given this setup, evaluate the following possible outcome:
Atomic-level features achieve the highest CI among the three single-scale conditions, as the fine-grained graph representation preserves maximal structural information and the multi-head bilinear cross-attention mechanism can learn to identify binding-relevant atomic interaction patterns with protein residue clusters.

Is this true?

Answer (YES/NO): NO